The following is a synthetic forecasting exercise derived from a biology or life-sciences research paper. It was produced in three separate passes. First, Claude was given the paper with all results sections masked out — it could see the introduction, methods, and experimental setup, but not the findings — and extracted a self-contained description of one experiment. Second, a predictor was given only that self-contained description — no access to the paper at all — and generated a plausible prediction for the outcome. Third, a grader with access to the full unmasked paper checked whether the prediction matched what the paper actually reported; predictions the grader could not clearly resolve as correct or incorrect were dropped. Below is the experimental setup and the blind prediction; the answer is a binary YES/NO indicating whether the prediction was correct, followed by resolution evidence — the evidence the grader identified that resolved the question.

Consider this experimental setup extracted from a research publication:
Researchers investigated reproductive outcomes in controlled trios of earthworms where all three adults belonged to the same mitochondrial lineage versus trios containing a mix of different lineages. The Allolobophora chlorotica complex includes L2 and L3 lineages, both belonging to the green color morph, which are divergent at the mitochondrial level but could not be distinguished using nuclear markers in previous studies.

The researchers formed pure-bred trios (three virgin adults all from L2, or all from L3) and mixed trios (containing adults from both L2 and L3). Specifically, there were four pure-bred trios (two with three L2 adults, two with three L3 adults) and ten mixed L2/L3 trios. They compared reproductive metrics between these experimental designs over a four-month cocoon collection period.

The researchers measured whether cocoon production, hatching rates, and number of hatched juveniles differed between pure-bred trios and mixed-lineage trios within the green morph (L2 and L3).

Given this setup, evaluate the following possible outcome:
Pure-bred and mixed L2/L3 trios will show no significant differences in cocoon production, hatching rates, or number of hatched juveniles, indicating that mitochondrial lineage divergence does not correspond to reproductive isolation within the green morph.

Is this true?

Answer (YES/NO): NO